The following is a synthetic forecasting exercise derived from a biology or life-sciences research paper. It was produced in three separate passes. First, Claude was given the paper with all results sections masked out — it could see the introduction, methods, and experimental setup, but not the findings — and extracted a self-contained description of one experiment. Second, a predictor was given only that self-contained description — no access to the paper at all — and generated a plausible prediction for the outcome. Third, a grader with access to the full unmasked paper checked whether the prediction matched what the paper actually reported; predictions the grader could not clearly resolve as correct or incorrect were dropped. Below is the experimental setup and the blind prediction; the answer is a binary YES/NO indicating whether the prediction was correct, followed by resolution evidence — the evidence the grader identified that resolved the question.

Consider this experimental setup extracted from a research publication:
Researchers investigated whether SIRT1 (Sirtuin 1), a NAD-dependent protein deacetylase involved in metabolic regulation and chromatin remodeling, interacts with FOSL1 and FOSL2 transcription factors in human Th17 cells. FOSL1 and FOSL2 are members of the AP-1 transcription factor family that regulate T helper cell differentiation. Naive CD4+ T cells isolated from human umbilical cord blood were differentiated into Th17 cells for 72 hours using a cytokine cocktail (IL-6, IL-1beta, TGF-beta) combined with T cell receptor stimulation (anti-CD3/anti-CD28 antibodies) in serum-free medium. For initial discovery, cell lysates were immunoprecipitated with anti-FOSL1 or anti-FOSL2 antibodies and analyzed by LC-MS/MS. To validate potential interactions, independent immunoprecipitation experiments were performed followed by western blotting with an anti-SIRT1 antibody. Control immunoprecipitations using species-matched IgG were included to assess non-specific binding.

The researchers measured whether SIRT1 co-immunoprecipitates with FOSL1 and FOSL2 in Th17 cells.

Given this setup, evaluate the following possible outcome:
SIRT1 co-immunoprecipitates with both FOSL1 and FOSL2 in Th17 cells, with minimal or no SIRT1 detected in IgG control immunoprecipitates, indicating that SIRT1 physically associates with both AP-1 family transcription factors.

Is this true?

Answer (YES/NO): YES